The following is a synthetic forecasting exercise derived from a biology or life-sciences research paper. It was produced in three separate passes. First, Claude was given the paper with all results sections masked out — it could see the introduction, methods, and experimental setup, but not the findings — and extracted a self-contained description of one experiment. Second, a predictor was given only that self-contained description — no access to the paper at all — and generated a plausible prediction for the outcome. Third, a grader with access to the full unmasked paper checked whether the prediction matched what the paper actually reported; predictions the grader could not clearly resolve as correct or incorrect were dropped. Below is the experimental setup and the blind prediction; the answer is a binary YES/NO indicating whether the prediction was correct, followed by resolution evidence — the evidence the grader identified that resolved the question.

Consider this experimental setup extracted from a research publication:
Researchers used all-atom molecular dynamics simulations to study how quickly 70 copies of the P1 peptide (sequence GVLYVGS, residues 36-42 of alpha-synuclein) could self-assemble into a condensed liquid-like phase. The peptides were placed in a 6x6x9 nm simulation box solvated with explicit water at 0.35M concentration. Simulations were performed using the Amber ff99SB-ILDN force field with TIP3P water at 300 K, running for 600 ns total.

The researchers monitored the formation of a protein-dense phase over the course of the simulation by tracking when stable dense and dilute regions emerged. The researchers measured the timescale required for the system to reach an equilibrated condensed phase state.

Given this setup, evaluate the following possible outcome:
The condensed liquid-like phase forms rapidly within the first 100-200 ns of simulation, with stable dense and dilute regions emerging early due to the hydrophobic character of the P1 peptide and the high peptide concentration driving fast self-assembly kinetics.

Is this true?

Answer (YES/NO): NO